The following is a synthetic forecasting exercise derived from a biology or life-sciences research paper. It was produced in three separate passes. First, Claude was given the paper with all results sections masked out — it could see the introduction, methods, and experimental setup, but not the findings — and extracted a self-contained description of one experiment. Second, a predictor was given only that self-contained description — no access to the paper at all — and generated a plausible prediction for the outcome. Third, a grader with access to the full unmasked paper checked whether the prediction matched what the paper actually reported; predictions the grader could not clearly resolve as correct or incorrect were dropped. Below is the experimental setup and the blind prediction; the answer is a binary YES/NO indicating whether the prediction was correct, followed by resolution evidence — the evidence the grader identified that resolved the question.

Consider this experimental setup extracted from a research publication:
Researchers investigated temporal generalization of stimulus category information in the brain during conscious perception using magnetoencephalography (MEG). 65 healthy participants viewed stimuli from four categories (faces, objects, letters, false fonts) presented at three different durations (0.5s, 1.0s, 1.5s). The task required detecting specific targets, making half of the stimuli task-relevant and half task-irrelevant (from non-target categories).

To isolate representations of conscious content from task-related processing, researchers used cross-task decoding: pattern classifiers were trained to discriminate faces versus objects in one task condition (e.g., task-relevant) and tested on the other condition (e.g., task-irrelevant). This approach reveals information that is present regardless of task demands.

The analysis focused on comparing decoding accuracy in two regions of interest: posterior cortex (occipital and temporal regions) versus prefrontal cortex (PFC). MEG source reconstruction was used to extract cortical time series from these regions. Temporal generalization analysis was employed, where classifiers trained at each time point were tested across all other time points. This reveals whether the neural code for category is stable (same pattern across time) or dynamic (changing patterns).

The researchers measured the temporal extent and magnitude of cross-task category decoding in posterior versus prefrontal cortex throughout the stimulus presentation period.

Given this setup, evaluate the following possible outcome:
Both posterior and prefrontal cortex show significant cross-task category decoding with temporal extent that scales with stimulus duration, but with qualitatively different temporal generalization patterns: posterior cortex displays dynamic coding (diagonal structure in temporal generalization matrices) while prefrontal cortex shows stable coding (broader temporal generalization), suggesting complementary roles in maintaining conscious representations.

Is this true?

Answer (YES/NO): NO